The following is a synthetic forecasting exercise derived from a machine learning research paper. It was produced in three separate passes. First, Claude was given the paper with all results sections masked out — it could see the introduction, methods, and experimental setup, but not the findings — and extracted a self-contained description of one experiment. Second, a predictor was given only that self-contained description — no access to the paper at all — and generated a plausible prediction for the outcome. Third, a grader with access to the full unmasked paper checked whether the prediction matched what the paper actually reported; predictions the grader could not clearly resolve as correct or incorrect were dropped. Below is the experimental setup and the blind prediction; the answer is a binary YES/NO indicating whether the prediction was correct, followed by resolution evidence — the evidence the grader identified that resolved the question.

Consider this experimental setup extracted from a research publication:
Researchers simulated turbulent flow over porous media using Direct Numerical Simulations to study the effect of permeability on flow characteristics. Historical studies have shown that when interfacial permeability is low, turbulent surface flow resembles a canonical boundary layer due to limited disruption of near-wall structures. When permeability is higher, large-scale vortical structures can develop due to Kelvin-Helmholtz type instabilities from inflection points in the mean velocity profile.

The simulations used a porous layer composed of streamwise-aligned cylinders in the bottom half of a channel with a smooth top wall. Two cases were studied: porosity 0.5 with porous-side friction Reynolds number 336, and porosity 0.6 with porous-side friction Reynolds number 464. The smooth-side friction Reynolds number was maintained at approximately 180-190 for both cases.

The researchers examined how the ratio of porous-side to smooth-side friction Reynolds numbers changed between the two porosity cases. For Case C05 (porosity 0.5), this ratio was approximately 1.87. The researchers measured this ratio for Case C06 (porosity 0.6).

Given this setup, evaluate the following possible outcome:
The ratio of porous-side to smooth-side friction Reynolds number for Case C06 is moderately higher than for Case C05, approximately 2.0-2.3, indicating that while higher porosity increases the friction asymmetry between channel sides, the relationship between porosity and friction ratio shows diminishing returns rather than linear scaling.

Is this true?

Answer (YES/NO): NO